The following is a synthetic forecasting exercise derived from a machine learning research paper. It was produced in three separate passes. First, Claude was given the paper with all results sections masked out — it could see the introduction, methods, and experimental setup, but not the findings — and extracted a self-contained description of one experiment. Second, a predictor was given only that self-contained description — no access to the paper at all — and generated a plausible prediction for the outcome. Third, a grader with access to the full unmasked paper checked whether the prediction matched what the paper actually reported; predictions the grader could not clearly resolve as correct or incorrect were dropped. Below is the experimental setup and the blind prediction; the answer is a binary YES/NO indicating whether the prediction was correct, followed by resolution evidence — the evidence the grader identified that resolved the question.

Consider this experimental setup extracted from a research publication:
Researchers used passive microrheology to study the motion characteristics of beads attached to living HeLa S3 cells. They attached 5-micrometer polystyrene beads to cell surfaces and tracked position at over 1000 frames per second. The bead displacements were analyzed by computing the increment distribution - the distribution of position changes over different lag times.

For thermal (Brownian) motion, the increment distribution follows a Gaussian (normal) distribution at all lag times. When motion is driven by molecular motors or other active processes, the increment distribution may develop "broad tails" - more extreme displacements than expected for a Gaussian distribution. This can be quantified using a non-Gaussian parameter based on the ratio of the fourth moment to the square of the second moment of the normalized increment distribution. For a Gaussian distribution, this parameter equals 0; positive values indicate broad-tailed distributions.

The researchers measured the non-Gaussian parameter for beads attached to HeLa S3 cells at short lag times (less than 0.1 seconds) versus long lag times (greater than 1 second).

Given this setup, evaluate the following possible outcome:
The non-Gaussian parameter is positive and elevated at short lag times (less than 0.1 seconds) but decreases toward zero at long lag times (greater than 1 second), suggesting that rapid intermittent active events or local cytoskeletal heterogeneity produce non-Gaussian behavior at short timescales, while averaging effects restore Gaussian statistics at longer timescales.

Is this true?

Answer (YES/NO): NO